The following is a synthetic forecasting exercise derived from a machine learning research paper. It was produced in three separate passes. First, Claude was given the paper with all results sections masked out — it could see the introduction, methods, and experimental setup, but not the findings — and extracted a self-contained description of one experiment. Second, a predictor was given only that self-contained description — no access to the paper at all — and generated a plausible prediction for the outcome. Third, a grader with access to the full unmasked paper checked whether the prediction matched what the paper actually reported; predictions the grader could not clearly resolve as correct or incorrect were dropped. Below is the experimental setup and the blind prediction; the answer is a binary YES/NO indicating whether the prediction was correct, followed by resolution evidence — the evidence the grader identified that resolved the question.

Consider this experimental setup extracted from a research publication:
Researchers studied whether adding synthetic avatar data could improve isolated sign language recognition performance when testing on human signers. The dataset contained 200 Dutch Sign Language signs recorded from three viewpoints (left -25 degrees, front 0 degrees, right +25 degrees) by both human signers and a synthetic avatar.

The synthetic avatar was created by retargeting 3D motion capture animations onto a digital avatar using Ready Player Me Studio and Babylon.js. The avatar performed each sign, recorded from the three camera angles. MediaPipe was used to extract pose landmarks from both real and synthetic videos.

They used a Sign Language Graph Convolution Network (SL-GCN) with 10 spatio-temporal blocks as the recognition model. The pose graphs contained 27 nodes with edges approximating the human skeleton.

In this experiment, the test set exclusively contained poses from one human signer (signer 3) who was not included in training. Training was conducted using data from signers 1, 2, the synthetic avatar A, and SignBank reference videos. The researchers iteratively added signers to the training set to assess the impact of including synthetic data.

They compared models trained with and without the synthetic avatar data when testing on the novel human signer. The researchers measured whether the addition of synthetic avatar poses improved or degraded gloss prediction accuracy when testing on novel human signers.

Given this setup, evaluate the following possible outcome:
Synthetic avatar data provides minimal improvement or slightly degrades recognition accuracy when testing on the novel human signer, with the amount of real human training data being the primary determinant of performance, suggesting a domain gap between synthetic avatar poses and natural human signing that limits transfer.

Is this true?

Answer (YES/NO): NO